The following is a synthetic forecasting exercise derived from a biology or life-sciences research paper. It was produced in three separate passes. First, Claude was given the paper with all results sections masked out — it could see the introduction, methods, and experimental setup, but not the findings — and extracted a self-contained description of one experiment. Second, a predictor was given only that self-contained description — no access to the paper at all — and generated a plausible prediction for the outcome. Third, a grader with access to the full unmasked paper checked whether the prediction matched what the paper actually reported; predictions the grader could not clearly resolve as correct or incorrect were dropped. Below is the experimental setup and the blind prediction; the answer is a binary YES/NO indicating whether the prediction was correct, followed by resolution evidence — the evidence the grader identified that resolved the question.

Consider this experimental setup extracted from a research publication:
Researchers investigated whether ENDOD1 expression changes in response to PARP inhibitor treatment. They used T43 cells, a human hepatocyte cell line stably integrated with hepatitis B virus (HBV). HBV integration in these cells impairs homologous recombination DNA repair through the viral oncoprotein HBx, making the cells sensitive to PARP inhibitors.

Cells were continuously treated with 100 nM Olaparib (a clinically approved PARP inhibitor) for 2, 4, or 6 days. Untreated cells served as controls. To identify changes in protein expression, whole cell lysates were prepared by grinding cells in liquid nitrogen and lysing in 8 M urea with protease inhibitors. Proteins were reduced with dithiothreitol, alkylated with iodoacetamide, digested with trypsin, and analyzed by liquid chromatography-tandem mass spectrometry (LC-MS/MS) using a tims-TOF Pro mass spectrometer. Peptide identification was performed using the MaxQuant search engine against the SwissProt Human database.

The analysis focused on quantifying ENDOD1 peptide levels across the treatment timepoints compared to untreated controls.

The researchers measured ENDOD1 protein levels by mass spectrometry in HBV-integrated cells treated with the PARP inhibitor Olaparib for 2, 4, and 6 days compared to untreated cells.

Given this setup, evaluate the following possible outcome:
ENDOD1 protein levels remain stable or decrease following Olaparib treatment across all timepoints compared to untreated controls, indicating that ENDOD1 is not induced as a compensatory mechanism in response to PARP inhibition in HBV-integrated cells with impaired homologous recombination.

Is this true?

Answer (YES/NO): NO